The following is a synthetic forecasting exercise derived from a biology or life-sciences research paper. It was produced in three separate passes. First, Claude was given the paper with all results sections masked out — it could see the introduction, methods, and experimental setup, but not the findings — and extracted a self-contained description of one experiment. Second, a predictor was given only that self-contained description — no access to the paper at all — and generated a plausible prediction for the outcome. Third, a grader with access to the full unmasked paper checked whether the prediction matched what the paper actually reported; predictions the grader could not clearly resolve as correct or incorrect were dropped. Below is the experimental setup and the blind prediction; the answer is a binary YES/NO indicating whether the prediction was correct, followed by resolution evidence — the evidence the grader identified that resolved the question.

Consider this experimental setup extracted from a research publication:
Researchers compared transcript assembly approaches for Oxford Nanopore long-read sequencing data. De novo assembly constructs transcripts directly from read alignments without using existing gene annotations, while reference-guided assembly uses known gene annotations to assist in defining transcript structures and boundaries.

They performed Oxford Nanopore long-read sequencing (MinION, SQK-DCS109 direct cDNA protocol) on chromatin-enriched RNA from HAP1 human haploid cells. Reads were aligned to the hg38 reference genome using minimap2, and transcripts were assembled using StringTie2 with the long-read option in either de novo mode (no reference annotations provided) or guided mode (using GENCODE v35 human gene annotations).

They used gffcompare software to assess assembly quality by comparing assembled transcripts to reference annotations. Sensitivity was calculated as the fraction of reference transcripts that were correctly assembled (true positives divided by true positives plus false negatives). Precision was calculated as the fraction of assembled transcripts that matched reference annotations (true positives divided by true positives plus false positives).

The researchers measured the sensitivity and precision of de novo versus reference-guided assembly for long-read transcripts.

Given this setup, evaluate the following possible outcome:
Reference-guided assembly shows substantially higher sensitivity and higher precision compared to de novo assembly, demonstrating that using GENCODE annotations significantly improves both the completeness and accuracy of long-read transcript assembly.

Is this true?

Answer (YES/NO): YES